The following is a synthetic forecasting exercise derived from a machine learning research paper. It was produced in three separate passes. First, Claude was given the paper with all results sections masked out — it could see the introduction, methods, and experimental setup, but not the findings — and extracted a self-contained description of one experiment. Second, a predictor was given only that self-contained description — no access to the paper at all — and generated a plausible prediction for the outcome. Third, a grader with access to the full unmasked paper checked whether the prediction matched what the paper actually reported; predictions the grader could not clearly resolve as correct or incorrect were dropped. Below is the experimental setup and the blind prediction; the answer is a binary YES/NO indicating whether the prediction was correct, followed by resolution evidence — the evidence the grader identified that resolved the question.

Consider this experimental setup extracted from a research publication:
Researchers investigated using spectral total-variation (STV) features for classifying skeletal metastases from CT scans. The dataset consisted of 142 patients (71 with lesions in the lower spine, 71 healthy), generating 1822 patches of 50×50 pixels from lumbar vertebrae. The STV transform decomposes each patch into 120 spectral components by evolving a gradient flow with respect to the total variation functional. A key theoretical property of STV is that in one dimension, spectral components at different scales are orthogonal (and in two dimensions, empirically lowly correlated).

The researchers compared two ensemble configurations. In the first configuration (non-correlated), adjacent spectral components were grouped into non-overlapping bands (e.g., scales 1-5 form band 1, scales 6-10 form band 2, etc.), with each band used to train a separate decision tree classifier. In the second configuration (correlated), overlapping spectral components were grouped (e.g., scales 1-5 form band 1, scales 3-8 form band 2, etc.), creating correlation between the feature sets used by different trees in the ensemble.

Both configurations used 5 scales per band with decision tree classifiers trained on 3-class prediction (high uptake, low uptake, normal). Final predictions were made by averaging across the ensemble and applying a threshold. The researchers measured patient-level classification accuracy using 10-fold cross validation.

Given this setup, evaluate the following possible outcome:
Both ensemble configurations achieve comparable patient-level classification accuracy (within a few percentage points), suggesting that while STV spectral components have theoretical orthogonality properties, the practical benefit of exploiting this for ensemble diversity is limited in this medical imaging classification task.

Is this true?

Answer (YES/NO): NO